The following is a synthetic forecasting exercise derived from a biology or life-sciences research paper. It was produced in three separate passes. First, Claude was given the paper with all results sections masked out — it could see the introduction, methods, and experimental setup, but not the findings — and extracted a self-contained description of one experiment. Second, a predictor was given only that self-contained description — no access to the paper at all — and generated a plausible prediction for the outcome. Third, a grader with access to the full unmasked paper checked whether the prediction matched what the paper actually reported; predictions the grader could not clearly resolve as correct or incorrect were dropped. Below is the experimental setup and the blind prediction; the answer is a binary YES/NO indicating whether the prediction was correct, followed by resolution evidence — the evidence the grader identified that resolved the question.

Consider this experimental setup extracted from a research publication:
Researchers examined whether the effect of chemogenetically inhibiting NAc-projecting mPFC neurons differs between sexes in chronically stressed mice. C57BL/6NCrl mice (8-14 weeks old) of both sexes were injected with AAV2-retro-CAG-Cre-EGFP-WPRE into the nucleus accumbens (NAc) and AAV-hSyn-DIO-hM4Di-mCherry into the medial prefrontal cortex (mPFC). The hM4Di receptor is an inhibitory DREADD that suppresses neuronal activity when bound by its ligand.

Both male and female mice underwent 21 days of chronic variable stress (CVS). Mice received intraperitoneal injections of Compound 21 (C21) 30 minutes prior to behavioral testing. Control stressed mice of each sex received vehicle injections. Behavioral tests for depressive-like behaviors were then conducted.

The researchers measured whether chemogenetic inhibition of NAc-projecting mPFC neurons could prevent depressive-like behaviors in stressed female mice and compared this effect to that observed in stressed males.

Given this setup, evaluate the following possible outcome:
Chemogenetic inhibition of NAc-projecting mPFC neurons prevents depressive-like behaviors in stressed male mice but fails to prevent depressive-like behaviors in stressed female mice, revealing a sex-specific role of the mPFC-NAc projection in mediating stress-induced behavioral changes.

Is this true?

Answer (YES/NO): NO